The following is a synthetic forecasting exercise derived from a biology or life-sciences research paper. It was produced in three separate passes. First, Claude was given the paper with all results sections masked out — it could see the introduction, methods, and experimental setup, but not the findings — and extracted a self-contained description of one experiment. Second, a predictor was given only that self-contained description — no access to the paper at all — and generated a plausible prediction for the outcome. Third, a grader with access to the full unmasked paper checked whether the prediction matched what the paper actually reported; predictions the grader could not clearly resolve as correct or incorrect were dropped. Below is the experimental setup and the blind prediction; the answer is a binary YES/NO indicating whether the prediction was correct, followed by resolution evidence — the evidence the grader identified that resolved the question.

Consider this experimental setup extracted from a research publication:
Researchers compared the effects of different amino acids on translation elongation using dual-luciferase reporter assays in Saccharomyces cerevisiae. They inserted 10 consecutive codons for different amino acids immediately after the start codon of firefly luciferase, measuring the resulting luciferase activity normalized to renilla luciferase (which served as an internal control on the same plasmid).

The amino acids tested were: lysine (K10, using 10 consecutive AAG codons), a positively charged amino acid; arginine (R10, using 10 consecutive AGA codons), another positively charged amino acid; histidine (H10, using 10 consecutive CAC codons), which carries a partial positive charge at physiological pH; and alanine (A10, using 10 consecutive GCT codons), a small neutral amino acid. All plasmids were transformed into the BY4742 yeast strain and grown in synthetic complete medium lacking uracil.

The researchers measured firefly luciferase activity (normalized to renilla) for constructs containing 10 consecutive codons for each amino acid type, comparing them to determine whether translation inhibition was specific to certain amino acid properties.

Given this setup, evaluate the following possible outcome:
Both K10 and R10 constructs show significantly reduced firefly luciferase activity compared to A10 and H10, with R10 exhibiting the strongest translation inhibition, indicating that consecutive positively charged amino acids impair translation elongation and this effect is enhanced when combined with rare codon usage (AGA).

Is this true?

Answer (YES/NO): NO